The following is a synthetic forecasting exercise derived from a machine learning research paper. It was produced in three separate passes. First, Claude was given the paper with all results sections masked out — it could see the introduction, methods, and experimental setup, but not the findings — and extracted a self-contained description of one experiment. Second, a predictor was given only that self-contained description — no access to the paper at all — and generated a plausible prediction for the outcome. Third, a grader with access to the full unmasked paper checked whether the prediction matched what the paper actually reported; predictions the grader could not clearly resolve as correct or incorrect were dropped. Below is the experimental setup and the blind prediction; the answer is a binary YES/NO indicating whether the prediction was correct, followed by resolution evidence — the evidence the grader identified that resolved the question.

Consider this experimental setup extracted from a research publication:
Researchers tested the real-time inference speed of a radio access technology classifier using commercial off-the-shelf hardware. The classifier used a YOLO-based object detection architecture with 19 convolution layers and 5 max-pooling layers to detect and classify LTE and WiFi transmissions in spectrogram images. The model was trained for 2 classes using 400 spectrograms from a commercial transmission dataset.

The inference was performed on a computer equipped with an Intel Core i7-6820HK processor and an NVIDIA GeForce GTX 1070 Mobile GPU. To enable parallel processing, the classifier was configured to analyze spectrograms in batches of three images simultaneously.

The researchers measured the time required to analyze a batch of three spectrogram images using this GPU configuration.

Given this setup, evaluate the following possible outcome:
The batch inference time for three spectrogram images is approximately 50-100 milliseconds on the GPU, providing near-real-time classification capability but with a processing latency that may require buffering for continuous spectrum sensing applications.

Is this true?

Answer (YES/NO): NO